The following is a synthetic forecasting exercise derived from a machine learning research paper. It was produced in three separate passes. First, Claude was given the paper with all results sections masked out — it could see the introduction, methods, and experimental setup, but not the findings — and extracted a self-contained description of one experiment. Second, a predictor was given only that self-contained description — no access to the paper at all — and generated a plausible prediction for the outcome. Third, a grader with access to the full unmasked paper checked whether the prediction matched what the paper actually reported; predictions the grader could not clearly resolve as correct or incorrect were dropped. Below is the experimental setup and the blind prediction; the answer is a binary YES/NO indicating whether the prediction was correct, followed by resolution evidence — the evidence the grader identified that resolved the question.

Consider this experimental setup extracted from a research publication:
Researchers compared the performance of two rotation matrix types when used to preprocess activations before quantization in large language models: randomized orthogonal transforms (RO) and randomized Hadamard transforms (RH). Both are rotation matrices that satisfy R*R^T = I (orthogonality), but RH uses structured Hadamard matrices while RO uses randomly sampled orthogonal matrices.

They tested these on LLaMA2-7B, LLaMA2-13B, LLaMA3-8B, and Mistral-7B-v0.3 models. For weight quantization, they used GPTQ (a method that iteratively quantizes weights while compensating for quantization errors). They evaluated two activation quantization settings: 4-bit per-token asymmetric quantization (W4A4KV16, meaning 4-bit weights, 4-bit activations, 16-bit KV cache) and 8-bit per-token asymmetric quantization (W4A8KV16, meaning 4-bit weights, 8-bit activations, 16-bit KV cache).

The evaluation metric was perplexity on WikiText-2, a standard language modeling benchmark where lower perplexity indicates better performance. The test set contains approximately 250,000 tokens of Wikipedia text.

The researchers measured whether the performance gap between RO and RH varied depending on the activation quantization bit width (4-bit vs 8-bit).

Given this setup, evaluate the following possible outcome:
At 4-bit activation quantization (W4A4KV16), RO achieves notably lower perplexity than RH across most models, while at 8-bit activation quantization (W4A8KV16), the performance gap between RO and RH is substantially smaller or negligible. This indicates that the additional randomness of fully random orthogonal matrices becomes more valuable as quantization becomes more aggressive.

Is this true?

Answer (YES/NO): NO